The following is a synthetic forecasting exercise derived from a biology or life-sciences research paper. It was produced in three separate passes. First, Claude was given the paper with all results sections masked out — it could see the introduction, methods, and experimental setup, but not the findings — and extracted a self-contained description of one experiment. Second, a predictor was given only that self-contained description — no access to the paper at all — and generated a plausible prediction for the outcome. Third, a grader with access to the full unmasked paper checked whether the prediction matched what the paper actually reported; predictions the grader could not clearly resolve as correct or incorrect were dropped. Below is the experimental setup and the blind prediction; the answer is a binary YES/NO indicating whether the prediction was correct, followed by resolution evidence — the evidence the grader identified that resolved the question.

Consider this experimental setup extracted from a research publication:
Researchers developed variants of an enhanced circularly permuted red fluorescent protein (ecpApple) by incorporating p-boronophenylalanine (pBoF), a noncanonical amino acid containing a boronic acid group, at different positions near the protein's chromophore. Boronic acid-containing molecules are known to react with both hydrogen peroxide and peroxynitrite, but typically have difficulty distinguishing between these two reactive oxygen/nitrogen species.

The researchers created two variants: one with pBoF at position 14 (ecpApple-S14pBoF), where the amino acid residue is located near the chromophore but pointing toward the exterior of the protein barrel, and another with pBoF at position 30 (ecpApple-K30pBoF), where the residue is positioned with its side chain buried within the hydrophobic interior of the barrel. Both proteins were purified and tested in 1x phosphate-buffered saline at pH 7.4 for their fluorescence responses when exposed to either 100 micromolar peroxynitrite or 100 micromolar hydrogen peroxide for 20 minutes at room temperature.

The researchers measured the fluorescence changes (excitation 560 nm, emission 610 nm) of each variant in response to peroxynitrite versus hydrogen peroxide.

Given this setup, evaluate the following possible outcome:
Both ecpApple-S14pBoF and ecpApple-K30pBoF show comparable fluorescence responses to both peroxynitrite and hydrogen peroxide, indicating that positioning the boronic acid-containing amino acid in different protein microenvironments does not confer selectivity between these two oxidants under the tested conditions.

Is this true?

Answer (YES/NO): NO